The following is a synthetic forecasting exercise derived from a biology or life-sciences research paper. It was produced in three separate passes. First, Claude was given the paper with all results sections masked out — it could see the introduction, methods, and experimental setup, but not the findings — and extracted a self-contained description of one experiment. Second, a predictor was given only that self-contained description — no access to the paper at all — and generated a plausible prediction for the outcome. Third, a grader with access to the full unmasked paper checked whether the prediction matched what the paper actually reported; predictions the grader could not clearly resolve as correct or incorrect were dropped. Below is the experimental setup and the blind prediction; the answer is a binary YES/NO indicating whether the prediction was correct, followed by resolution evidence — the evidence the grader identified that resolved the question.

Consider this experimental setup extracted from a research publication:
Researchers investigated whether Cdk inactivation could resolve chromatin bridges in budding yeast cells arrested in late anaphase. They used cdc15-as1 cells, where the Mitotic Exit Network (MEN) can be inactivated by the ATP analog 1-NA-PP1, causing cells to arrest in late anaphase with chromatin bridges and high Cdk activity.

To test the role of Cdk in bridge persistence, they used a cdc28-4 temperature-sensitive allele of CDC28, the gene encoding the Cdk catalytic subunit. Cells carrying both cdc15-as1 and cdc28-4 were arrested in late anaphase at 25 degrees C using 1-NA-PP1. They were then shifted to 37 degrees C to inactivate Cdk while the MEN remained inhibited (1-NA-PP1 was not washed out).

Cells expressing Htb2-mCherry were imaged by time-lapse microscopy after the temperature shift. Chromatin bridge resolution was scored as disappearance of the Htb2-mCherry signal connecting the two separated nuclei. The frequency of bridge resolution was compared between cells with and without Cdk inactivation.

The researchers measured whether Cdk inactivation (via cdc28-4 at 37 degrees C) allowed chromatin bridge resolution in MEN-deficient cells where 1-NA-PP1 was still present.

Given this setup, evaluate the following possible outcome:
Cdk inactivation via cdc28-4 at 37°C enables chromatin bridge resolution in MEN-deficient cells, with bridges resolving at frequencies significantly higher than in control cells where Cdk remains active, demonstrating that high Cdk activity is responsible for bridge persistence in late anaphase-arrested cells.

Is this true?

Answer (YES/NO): YES